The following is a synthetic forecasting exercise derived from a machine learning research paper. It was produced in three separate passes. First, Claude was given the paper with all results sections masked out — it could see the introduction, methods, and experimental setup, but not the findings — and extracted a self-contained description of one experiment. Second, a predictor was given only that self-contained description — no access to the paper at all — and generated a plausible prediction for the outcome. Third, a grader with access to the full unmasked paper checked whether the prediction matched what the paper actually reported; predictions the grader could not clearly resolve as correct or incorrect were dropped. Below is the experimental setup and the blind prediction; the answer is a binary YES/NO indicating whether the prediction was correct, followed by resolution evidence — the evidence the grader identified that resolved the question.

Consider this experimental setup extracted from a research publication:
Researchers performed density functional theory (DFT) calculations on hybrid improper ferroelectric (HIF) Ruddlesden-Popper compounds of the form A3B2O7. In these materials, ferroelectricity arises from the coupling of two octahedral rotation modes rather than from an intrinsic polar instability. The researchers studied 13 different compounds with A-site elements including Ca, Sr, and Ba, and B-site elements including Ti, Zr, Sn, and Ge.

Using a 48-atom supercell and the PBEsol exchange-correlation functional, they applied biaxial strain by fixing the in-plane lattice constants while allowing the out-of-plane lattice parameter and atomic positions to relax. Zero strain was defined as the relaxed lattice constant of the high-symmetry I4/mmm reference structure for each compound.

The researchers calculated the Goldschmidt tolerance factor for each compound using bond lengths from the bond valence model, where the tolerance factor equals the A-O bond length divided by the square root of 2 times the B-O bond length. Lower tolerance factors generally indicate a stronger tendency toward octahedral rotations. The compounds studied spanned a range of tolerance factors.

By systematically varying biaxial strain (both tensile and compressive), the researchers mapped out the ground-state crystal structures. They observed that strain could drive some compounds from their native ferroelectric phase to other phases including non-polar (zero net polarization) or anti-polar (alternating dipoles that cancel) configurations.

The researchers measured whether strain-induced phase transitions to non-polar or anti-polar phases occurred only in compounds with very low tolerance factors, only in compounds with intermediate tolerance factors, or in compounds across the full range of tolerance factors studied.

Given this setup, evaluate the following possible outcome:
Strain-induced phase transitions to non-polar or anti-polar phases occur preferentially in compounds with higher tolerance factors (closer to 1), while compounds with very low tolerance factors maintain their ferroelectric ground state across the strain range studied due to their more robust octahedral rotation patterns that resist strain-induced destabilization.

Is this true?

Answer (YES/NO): YES